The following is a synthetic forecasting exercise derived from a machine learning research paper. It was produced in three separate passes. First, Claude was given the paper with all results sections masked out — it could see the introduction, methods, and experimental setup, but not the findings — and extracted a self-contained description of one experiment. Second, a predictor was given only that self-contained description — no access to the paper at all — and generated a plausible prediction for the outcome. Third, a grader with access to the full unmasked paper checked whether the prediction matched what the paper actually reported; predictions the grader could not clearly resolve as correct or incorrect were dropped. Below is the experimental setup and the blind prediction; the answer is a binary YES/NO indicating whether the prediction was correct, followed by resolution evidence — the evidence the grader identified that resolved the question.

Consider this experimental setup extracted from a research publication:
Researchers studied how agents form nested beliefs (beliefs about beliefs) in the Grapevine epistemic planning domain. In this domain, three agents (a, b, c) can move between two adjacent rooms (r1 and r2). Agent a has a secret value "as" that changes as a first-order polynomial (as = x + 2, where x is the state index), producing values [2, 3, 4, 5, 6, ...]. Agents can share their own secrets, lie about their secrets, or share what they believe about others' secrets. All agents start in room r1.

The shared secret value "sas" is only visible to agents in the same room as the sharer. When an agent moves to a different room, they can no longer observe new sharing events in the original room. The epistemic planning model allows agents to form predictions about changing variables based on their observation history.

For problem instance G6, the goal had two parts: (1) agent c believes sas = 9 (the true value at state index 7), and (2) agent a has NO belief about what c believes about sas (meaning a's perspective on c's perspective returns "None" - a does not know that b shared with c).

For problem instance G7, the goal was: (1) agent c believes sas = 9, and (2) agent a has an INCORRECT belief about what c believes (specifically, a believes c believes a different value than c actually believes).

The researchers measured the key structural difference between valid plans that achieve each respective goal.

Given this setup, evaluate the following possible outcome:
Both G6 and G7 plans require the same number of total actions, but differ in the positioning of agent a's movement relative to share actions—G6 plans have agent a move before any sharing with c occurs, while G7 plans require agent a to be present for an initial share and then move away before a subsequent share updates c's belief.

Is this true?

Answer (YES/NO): NO